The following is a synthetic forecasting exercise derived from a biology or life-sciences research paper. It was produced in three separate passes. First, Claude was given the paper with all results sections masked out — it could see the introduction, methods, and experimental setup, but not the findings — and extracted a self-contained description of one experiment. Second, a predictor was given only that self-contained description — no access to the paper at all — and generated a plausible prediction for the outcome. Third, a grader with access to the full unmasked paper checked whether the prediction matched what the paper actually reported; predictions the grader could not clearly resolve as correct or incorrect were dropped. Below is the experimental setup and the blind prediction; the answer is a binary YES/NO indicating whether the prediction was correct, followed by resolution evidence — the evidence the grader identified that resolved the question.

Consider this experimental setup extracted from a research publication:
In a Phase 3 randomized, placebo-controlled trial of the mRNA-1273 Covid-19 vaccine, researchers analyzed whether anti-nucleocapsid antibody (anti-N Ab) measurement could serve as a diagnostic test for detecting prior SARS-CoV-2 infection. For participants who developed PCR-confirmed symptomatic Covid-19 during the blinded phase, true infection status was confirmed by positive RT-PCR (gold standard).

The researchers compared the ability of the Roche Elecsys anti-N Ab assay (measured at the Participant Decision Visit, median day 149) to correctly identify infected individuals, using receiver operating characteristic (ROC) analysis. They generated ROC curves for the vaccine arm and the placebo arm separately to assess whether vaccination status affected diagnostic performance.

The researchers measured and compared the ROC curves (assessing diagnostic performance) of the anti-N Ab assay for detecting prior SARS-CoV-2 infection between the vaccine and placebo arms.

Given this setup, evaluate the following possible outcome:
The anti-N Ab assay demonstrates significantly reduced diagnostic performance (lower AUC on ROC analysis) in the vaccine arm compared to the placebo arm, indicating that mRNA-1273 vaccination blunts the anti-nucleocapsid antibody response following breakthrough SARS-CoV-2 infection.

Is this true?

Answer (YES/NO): YES